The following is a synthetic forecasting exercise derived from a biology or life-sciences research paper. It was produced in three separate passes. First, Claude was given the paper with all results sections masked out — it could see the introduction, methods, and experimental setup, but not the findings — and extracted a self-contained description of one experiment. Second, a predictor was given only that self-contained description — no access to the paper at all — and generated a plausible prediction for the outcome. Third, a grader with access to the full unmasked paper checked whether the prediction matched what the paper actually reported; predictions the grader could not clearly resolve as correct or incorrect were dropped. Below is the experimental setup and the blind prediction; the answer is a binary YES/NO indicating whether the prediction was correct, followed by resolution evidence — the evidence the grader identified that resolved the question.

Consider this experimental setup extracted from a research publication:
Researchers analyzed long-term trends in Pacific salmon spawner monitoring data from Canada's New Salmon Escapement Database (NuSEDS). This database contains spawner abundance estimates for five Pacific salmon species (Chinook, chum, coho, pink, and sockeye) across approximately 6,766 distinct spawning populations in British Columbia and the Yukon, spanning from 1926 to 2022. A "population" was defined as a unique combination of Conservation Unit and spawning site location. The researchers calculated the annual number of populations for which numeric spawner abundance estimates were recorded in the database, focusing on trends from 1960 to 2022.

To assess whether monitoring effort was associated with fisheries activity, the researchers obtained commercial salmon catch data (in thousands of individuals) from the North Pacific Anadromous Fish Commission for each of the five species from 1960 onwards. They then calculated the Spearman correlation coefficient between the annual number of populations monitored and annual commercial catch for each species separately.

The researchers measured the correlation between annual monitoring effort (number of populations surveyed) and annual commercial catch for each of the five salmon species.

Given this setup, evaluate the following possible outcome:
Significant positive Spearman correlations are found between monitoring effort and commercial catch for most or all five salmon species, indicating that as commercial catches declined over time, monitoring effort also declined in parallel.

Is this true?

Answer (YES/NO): YES